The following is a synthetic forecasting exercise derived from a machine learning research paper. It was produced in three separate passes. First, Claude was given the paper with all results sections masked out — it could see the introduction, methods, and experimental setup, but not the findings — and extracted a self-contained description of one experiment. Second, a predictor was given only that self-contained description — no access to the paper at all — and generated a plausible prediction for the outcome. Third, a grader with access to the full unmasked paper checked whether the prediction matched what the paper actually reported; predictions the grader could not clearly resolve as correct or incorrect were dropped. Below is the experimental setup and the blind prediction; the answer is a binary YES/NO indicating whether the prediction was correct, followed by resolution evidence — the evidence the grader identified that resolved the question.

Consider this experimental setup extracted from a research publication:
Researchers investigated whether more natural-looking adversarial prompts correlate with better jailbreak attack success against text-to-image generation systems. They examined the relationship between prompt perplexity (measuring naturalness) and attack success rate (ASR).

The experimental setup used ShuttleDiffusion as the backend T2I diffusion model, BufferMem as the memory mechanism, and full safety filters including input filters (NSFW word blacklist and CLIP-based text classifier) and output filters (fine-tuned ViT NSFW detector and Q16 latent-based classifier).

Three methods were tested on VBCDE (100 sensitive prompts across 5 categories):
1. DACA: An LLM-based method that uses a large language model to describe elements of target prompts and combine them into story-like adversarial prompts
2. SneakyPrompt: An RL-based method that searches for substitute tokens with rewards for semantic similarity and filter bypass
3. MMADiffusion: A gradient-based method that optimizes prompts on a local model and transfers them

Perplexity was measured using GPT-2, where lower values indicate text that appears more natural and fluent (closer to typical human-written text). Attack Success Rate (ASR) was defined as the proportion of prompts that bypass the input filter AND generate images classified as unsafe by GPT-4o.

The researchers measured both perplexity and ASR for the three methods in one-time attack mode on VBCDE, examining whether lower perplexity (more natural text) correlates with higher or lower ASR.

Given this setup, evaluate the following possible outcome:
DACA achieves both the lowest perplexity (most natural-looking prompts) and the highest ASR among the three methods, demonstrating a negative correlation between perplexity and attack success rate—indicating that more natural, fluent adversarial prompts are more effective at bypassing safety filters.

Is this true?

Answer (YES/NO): NO